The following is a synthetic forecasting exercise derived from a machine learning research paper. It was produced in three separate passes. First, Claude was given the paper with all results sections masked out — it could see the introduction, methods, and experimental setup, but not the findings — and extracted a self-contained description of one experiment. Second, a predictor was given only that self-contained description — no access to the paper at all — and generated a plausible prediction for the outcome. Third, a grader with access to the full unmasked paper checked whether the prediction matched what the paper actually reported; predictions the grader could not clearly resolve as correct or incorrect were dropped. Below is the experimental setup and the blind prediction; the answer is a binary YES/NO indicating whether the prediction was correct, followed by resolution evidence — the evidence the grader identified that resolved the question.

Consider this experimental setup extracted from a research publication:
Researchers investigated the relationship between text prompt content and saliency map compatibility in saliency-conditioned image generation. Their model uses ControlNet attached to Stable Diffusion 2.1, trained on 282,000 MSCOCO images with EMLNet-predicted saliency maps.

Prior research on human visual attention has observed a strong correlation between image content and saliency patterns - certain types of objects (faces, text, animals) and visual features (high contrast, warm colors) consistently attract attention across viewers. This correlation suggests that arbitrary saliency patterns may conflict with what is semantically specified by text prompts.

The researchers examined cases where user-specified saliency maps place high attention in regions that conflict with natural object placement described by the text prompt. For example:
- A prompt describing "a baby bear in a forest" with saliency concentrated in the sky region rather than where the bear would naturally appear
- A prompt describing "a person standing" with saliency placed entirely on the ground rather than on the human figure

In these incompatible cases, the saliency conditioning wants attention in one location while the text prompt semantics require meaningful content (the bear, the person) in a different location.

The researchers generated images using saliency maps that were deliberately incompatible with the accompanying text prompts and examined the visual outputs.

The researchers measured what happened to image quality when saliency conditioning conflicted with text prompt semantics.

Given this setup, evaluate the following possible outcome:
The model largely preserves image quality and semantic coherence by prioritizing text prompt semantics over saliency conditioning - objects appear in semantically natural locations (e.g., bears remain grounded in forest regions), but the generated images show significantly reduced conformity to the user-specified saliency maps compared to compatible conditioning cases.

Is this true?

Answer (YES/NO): NO